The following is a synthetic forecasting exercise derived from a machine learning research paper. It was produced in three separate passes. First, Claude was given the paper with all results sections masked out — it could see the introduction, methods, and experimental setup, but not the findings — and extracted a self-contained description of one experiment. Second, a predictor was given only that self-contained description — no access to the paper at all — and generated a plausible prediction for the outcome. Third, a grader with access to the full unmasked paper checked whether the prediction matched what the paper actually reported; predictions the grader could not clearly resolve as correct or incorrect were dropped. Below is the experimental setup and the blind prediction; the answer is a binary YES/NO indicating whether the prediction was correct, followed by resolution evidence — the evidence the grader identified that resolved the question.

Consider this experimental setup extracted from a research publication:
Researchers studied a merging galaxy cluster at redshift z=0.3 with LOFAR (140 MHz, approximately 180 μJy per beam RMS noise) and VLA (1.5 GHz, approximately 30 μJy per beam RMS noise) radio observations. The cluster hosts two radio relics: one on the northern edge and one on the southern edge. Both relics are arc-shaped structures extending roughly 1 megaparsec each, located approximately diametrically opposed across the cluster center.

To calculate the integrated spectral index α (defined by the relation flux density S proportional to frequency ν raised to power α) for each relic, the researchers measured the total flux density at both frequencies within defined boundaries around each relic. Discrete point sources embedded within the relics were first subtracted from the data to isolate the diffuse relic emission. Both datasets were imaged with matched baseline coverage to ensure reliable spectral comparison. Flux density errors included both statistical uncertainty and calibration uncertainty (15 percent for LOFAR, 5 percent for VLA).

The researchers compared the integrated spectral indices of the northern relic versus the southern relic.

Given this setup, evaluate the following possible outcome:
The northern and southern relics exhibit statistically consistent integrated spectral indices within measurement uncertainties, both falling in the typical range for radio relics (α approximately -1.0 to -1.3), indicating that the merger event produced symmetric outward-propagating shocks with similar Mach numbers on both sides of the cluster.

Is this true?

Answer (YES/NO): NO